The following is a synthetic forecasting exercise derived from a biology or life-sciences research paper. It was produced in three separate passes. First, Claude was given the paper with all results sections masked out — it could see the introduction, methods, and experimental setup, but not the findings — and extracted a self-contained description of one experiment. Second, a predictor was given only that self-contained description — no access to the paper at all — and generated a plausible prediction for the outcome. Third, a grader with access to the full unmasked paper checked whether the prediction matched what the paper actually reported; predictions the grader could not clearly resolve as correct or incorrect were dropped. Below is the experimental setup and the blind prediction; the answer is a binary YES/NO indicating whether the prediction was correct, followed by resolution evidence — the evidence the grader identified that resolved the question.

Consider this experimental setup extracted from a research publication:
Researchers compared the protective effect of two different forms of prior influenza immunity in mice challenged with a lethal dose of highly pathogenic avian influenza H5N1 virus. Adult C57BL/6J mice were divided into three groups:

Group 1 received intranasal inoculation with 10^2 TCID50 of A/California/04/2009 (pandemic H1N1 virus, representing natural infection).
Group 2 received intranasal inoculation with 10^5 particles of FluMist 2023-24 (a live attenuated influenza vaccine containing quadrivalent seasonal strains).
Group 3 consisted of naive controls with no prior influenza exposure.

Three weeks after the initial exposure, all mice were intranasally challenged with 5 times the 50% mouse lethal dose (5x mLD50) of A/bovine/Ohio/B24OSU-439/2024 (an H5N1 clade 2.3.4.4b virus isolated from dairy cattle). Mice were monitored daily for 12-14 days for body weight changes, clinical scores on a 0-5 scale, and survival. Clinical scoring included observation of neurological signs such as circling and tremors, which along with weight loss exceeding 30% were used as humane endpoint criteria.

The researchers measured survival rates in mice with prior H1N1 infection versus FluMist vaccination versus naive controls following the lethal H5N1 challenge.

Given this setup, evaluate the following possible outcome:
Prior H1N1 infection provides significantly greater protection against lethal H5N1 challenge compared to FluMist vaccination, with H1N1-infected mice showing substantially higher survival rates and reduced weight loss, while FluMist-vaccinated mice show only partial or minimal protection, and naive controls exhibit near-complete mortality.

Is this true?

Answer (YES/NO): YES